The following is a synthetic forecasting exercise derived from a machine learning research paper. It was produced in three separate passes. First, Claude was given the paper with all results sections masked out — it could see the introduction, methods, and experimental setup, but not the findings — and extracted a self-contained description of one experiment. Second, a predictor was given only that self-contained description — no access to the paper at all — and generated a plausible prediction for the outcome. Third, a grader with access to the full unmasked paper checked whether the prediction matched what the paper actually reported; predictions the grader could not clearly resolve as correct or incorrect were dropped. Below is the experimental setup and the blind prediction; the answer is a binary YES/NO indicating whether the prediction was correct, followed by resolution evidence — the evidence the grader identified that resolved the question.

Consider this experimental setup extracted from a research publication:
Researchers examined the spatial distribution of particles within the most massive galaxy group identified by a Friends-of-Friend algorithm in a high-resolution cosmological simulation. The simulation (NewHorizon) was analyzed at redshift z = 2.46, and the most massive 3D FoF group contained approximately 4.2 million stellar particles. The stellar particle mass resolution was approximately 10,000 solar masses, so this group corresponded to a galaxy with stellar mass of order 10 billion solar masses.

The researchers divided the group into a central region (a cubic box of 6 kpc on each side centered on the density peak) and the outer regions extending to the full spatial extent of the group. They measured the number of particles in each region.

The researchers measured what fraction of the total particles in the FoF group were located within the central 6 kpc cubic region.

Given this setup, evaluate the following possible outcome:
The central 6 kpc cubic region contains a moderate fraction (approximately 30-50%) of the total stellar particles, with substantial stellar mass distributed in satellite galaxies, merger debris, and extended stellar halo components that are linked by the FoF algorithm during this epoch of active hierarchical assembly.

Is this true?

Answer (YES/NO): NO